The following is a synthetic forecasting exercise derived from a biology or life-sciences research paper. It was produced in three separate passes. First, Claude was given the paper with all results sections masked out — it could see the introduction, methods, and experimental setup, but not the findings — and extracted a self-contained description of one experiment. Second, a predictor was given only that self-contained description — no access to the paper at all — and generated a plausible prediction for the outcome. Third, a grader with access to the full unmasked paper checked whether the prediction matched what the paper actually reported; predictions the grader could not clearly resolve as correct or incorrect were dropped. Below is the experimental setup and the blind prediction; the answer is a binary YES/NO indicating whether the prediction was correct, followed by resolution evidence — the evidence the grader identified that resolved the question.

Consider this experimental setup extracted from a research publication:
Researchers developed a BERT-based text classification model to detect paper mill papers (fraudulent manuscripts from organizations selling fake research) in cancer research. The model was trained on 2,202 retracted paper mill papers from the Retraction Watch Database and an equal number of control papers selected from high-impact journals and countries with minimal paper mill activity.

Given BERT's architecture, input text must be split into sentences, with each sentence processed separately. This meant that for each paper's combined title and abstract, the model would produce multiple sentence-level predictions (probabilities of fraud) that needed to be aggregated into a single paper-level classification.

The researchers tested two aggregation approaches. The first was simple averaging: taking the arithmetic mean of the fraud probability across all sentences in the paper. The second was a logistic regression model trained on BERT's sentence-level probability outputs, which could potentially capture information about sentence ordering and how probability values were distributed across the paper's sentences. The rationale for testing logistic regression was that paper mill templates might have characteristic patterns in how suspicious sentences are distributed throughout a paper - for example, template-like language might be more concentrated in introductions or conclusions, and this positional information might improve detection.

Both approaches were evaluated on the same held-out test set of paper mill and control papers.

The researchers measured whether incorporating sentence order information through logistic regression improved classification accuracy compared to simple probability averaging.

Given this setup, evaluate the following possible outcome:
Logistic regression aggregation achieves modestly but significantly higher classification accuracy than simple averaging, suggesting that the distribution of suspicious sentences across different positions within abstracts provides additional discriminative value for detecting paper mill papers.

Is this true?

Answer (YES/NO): NO